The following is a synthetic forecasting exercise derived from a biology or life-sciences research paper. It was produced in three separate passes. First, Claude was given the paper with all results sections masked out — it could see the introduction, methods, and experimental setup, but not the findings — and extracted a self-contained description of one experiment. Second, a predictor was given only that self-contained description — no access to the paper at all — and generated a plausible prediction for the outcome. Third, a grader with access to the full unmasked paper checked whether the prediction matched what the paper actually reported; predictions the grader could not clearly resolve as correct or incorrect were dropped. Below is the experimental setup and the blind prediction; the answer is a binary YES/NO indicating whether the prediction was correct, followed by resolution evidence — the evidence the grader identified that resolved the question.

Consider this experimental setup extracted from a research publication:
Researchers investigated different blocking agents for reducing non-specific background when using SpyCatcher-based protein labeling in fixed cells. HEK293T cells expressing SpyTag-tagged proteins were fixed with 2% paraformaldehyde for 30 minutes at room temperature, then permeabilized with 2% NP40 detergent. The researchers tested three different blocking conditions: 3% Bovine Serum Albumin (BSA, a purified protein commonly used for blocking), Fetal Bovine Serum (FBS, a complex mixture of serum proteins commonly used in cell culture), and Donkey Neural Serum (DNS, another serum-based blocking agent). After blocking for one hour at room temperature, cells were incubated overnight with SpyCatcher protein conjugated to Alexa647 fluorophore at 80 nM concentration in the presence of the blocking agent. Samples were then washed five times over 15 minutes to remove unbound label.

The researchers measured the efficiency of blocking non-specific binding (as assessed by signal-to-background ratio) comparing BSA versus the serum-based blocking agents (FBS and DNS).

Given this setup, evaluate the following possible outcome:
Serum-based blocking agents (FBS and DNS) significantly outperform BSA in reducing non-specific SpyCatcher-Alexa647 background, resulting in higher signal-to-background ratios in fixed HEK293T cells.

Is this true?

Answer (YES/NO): NO